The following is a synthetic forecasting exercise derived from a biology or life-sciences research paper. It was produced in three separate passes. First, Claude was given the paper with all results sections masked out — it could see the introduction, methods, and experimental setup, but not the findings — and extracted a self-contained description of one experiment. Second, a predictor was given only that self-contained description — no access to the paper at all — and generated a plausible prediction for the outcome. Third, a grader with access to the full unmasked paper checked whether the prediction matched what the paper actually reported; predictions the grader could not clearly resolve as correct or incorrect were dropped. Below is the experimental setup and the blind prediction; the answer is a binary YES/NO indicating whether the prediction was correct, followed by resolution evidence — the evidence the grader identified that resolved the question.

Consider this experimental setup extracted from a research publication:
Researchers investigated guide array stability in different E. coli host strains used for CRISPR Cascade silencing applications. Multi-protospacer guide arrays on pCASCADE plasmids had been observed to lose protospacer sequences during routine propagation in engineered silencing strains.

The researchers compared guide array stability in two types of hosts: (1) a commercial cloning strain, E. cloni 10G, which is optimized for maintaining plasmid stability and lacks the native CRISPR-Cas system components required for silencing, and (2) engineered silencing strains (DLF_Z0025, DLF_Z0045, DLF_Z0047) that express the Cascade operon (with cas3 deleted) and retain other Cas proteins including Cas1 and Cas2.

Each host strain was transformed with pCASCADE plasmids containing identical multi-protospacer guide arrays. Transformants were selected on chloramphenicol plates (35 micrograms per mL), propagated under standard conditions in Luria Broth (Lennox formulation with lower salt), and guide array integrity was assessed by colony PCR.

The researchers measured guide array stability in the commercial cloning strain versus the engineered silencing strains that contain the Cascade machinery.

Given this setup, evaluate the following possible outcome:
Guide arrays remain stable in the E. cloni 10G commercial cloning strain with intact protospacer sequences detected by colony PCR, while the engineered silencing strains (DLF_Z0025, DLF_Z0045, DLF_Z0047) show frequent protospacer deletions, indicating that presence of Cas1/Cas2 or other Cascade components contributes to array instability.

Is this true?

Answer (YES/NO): YES